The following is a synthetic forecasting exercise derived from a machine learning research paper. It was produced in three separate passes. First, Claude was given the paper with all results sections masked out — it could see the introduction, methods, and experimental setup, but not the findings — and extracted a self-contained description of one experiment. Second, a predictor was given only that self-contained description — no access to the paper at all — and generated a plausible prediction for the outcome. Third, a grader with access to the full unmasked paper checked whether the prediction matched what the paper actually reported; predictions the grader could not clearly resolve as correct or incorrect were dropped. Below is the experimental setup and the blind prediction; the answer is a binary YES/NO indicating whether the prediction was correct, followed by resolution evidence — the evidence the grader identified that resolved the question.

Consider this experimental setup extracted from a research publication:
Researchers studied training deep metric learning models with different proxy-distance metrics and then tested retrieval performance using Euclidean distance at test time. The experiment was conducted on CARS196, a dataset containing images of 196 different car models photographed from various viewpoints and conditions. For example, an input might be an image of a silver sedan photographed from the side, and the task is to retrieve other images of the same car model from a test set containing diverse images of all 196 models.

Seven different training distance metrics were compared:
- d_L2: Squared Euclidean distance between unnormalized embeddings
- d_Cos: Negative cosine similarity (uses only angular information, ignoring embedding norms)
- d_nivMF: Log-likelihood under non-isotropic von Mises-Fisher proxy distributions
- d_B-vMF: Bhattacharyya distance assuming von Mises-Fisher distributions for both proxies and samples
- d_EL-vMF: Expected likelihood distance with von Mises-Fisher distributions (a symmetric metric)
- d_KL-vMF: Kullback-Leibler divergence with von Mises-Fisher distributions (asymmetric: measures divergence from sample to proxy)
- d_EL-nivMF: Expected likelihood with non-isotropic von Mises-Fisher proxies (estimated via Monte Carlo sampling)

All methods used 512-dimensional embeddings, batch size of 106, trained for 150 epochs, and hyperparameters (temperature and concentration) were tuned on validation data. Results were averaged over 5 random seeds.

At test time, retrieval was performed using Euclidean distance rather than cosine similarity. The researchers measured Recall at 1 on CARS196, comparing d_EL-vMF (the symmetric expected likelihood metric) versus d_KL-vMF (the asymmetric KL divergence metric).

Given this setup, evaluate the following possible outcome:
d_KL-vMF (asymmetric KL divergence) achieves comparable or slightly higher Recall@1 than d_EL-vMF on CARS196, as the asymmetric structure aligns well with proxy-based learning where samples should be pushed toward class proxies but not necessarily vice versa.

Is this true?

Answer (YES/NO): NO